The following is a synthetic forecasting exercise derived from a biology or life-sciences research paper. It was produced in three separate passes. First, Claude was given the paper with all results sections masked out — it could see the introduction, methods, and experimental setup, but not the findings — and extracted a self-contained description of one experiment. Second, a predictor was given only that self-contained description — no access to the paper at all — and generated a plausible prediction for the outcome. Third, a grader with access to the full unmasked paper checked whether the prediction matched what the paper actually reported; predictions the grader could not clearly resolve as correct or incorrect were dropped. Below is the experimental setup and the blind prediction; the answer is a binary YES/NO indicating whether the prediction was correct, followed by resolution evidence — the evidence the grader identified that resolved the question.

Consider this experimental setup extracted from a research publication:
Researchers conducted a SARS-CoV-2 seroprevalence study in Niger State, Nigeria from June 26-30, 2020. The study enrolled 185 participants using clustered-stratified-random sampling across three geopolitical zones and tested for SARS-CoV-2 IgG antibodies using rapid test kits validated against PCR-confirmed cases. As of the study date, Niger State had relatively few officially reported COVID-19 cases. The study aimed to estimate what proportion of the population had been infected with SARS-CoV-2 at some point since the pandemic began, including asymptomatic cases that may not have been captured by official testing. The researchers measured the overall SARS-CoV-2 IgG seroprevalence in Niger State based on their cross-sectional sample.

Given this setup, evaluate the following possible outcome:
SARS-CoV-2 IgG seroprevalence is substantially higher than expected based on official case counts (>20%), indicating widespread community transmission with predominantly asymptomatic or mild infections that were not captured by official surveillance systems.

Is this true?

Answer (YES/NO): YES